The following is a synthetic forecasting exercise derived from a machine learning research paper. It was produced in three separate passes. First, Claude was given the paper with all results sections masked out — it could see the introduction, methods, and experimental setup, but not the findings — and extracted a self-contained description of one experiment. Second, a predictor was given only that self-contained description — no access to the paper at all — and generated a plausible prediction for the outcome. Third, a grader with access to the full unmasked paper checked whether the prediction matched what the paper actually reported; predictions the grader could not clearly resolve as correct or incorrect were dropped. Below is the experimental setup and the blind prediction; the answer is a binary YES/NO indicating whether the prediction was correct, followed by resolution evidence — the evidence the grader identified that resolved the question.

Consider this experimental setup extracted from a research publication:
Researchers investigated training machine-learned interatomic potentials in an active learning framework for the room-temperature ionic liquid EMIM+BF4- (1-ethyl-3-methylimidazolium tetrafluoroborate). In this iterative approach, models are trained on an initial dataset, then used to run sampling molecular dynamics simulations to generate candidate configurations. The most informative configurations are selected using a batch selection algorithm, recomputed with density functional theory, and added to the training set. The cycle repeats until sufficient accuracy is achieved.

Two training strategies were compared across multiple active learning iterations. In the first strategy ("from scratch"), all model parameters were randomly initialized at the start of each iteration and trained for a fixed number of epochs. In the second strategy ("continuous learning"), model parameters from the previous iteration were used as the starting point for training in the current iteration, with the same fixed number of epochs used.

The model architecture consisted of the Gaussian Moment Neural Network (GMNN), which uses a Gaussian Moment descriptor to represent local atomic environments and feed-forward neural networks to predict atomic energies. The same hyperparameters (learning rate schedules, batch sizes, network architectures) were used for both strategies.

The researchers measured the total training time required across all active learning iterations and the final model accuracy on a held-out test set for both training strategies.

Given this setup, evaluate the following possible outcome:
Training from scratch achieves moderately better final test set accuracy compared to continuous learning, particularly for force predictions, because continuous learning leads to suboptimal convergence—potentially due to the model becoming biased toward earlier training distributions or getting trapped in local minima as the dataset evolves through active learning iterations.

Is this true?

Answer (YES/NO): NO